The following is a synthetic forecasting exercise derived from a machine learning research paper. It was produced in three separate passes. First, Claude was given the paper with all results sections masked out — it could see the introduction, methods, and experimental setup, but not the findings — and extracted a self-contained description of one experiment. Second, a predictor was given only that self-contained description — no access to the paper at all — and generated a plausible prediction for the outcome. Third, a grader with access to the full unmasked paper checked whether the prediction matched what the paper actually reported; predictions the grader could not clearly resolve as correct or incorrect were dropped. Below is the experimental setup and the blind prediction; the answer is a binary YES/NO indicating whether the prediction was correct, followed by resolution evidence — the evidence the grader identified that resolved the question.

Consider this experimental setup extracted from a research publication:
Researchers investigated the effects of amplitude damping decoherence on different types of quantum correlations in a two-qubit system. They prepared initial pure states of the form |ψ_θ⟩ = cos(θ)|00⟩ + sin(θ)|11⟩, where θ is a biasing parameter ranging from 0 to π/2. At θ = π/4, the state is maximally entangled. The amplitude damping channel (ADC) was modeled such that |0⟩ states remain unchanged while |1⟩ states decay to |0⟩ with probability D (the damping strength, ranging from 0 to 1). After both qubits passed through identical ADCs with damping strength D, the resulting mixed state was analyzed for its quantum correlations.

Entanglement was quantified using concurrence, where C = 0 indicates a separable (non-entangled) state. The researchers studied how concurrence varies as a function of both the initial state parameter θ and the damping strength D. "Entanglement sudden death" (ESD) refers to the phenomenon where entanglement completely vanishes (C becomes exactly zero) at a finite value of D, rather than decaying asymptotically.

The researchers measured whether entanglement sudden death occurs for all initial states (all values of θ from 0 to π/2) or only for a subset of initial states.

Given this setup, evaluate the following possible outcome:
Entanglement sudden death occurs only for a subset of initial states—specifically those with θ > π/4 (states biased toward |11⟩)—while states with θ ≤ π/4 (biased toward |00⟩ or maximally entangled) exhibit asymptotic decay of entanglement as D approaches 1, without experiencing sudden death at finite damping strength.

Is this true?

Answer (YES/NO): YES